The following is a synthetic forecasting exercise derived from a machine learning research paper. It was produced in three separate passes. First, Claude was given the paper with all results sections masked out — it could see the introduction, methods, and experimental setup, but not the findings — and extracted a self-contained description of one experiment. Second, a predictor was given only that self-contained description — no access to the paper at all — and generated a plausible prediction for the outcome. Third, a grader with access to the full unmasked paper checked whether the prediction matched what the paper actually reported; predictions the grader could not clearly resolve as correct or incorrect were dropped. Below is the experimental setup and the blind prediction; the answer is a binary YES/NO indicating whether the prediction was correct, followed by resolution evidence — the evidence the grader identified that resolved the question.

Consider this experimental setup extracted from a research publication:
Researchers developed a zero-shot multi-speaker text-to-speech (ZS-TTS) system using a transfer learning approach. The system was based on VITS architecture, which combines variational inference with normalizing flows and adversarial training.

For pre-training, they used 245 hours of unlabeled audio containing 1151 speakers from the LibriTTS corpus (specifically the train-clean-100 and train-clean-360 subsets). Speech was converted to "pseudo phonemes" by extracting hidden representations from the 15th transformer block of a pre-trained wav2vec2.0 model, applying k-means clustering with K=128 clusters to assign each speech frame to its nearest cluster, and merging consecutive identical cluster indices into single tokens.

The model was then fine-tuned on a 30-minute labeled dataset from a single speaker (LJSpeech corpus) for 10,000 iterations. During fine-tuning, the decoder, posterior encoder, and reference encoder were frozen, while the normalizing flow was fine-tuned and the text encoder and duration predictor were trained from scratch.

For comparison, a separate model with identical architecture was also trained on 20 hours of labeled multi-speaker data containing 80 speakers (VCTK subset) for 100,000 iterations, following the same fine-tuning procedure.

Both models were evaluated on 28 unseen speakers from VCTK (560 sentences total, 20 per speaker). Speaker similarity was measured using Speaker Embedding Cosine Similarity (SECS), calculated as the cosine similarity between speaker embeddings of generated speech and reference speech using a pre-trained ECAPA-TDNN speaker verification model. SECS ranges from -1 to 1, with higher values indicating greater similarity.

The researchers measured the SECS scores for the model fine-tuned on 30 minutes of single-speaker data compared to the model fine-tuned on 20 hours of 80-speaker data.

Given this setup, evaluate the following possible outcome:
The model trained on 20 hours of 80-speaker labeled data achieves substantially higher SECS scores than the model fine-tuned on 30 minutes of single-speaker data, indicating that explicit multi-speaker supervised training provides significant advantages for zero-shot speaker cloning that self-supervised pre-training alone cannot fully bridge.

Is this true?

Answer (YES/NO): YES